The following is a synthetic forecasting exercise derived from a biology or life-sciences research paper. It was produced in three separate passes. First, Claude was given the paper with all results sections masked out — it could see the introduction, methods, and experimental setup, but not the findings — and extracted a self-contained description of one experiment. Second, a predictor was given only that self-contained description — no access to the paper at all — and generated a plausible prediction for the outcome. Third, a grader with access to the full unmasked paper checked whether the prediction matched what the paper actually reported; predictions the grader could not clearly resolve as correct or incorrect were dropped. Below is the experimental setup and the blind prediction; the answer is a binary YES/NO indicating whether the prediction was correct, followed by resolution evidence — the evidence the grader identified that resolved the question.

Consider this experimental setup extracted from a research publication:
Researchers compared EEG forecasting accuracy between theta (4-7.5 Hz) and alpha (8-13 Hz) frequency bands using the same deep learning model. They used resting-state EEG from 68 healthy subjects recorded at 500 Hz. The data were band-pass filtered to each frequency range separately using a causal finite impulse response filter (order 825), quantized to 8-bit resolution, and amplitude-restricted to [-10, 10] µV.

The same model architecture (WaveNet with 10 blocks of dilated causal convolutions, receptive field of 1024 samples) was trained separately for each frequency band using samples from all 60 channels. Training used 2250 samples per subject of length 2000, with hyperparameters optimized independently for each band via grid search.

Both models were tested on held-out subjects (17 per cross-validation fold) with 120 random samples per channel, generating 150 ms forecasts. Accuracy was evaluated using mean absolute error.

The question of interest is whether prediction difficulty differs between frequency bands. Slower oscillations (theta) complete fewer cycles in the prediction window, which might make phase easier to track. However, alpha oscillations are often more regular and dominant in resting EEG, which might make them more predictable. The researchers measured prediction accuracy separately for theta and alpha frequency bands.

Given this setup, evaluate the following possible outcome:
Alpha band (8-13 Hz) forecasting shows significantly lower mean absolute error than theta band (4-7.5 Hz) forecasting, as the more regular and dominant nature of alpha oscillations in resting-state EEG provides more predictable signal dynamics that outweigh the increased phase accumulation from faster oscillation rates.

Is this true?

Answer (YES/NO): NO